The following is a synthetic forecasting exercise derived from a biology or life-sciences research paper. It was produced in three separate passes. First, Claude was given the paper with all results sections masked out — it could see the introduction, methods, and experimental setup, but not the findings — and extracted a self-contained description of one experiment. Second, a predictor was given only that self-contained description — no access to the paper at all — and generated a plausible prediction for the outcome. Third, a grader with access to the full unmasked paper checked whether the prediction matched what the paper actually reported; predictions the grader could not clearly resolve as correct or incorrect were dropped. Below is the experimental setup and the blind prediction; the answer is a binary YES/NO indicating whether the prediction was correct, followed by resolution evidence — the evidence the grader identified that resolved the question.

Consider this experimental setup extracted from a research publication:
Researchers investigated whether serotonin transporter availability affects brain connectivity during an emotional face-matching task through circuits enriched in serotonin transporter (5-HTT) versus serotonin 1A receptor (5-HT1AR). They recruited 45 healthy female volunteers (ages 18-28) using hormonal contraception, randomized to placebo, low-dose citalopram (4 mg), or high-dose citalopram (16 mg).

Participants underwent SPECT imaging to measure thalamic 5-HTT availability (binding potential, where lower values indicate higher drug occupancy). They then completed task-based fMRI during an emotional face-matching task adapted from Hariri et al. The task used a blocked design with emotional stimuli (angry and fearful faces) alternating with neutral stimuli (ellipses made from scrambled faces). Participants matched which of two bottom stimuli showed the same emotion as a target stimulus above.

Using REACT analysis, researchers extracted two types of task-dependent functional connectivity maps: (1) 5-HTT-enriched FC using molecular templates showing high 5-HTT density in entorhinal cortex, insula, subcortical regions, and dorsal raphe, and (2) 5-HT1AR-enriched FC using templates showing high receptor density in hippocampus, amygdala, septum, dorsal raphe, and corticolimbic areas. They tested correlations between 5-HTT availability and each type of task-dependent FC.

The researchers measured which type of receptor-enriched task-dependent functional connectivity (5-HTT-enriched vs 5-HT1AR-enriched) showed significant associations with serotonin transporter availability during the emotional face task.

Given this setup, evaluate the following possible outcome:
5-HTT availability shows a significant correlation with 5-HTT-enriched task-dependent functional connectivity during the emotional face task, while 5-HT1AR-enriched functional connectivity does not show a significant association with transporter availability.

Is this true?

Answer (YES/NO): NO